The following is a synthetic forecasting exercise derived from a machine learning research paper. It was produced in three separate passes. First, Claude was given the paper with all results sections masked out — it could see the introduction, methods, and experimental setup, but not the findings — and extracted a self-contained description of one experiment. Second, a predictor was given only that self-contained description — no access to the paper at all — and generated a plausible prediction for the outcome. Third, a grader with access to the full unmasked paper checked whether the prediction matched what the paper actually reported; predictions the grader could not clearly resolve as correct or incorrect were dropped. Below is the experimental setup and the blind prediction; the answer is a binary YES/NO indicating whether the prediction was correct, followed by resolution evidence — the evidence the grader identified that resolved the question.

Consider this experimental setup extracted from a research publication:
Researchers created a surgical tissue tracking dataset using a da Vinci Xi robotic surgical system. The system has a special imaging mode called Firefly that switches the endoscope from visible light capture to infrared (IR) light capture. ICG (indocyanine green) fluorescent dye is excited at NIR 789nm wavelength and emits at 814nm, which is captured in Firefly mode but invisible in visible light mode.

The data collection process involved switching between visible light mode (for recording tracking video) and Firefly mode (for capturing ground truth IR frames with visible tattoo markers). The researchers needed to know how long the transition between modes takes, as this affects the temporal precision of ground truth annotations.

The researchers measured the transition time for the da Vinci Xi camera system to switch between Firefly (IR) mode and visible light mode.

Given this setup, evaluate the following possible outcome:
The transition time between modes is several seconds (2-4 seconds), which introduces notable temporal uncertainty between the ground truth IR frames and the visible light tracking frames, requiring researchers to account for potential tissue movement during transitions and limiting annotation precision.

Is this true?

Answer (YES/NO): NO